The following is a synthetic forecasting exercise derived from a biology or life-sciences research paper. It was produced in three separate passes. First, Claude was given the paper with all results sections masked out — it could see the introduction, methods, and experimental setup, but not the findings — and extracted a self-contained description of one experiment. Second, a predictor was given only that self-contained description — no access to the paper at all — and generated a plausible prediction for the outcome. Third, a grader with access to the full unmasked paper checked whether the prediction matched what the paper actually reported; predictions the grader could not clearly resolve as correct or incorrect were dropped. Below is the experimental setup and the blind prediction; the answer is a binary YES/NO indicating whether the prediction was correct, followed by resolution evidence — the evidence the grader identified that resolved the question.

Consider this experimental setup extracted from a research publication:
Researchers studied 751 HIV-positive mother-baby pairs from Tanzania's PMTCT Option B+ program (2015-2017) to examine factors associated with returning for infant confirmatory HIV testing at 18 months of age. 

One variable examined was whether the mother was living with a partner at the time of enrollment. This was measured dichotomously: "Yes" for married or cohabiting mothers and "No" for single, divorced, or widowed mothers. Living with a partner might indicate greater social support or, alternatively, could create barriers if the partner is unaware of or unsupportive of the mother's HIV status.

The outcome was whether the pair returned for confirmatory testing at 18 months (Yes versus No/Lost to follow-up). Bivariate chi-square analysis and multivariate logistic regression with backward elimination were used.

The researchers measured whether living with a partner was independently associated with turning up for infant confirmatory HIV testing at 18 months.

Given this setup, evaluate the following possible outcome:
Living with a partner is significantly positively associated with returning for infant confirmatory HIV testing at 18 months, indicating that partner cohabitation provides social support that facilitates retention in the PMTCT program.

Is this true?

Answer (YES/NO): NO